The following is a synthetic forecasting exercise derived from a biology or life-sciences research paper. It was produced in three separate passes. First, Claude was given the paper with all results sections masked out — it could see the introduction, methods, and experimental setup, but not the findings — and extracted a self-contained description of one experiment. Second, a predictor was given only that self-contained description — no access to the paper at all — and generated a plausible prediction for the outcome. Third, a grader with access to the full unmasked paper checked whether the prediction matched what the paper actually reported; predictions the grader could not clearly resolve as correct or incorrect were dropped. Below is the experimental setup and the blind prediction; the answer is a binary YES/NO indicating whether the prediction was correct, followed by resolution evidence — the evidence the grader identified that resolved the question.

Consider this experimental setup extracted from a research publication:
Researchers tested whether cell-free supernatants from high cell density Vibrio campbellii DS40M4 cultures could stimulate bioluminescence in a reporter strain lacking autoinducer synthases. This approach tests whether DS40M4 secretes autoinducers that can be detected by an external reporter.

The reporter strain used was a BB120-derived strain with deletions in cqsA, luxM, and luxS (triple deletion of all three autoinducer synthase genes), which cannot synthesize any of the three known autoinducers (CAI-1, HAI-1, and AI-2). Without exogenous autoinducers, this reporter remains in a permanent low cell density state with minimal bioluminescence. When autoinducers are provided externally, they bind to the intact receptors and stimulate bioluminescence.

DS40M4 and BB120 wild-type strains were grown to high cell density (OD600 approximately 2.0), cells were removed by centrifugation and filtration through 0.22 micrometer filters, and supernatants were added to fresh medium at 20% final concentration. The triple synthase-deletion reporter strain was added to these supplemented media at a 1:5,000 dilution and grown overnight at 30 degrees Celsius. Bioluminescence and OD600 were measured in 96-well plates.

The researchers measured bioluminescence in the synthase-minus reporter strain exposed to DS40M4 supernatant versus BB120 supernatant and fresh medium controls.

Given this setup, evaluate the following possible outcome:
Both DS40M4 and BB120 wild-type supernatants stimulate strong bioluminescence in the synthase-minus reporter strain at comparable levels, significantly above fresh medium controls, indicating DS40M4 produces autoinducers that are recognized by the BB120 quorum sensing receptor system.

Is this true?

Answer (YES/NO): NO